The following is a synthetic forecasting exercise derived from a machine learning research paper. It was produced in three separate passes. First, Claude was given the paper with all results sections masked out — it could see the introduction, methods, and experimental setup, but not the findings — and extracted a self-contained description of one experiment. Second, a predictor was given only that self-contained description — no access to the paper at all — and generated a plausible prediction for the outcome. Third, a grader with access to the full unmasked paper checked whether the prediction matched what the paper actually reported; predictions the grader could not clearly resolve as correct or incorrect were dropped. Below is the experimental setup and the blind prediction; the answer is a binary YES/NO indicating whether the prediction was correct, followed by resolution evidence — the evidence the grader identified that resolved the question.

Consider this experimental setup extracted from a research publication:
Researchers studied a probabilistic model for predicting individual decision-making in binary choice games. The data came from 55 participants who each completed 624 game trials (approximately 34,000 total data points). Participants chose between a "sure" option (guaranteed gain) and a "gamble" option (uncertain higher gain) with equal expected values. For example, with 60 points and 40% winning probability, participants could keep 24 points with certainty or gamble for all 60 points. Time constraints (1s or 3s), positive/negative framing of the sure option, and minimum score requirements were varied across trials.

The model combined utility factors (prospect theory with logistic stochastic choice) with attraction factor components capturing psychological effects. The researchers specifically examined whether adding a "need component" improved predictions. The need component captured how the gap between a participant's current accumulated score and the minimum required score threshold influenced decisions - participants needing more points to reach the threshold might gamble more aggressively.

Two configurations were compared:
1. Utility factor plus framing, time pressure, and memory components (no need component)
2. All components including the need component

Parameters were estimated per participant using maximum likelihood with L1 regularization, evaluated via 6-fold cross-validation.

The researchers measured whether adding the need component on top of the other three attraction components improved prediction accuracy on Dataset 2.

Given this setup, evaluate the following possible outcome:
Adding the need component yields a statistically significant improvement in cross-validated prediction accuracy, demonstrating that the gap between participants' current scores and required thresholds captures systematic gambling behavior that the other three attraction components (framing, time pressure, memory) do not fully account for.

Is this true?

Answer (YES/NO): NO